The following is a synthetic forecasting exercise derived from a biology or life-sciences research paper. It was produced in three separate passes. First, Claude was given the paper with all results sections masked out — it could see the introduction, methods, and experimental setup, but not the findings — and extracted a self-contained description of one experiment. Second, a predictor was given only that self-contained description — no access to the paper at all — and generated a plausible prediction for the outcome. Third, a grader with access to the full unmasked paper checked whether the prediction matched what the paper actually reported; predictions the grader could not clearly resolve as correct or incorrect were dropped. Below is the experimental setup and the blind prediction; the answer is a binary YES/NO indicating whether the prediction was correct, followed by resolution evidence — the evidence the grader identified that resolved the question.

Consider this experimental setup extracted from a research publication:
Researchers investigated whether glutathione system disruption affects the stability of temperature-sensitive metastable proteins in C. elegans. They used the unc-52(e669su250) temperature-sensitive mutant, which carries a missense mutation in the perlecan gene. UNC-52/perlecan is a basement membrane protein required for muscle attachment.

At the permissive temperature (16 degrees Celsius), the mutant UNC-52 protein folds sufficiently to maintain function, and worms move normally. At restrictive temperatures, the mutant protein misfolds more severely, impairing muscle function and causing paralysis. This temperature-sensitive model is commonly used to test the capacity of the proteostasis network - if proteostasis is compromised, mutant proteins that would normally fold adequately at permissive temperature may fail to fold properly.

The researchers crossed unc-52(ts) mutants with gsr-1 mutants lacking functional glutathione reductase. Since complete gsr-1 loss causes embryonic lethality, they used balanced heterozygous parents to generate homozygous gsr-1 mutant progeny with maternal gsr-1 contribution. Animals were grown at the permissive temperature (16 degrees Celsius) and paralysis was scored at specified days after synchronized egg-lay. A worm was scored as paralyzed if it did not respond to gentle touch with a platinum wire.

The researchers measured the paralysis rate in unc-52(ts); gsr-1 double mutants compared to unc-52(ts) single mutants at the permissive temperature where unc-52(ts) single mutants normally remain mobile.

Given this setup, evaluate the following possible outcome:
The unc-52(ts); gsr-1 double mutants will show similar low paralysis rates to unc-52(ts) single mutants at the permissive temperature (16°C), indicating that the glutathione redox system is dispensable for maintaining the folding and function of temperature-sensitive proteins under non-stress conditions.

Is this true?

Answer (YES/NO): NO